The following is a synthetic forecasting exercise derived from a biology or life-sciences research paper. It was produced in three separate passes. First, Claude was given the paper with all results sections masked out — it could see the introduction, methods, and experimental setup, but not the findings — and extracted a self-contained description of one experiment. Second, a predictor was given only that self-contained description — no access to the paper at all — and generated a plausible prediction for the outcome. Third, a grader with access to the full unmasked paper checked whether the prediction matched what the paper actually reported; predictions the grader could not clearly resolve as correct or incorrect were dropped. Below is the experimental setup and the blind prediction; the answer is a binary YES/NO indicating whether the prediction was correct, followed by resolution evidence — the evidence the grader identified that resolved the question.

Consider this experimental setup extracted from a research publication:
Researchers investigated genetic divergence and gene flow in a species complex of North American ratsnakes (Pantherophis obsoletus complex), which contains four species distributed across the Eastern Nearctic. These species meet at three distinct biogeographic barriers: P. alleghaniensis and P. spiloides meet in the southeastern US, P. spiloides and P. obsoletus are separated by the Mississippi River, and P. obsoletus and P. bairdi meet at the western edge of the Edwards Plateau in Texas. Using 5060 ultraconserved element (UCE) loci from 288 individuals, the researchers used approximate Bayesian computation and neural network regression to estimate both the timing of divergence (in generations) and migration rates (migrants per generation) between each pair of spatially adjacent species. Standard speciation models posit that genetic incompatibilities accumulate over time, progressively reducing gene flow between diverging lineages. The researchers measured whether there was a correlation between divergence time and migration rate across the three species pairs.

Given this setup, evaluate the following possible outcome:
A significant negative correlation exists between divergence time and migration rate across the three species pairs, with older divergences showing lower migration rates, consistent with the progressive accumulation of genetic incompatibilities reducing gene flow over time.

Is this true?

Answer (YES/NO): NO